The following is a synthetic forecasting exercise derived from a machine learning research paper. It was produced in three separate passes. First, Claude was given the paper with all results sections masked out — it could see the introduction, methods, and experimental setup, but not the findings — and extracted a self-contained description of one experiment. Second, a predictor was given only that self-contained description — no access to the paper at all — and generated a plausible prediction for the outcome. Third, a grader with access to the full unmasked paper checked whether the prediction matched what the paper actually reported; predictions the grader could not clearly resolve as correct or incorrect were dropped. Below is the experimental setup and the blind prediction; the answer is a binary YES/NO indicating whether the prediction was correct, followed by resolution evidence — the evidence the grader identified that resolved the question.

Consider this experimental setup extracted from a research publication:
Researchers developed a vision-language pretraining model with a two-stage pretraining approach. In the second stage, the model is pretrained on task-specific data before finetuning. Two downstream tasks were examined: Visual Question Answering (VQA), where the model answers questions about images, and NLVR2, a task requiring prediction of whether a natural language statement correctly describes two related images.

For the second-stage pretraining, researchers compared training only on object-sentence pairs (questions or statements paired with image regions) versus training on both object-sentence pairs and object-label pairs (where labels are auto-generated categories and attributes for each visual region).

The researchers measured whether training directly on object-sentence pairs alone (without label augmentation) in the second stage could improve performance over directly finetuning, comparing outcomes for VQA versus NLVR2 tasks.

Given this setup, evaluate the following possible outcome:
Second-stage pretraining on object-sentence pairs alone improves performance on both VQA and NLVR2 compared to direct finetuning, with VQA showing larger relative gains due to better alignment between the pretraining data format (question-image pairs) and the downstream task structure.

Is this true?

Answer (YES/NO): NO